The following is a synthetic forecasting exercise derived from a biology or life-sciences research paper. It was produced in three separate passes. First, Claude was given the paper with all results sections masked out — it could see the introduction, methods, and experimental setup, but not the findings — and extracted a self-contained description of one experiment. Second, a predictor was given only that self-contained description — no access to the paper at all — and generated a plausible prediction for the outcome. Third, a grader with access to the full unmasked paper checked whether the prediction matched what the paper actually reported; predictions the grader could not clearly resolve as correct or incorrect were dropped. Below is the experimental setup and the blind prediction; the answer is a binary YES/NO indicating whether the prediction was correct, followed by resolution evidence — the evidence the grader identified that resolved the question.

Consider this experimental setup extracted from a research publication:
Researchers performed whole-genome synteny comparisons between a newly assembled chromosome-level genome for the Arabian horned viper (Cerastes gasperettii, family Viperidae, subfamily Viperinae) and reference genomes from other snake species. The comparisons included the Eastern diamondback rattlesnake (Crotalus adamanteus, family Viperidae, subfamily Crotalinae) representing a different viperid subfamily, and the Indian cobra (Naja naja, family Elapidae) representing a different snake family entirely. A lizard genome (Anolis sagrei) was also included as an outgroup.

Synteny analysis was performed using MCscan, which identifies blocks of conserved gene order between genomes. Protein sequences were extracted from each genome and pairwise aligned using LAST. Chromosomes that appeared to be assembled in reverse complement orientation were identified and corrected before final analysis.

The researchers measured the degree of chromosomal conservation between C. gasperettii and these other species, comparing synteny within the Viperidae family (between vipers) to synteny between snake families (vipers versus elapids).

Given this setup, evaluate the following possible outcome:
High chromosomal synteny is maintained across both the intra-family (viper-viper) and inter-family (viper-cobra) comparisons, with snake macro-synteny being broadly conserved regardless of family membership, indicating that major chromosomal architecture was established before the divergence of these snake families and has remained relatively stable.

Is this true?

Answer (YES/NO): NO